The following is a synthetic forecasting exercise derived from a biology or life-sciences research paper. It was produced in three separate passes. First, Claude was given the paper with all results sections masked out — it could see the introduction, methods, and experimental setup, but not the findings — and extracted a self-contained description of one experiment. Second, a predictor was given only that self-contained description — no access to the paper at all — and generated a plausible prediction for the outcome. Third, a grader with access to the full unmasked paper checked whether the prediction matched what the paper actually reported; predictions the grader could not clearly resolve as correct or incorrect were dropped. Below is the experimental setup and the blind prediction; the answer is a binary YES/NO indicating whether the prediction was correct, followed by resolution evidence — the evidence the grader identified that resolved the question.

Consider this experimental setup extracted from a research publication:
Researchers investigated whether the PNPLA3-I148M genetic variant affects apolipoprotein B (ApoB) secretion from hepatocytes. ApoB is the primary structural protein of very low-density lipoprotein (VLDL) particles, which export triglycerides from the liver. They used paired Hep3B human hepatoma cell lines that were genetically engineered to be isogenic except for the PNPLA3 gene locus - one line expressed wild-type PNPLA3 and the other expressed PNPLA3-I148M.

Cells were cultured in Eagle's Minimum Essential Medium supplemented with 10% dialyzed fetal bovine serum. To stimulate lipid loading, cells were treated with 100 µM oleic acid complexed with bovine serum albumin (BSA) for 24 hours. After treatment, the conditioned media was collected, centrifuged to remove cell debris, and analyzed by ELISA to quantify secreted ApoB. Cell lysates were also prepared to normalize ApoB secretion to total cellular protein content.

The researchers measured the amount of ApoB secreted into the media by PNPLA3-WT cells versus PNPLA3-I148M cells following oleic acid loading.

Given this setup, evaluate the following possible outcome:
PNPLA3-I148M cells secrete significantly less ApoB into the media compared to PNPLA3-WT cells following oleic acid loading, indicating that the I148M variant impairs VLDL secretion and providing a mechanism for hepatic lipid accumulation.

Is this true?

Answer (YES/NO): YES